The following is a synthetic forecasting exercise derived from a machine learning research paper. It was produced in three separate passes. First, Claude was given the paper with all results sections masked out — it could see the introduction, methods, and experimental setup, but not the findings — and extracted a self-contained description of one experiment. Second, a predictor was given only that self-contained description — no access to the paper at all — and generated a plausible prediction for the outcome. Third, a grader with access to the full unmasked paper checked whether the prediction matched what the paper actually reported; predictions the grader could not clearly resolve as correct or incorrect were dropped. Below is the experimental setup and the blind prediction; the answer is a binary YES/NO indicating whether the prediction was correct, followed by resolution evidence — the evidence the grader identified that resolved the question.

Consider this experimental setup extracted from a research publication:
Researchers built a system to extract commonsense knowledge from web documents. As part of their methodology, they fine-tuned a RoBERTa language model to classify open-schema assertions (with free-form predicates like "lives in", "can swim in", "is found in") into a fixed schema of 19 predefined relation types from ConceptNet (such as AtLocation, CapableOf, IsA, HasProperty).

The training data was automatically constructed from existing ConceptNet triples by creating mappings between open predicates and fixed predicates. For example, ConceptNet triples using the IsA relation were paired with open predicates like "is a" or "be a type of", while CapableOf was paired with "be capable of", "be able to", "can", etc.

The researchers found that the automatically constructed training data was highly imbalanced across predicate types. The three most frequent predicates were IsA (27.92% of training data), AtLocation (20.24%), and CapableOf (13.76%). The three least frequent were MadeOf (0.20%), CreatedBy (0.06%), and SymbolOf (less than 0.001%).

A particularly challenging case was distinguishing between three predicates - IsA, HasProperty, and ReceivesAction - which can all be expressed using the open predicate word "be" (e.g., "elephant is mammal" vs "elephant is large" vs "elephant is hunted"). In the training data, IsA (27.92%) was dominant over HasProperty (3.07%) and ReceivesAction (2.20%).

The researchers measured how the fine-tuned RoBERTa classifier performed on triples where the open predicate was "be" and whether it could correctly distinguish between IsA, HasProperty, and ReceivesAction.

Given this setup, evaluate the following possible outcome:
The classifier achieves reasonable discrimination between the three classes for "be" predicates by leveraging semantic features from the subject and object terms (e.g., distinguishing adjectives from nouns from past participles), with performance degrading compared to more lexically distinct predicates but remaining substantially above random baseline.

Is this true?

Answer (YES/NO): NO